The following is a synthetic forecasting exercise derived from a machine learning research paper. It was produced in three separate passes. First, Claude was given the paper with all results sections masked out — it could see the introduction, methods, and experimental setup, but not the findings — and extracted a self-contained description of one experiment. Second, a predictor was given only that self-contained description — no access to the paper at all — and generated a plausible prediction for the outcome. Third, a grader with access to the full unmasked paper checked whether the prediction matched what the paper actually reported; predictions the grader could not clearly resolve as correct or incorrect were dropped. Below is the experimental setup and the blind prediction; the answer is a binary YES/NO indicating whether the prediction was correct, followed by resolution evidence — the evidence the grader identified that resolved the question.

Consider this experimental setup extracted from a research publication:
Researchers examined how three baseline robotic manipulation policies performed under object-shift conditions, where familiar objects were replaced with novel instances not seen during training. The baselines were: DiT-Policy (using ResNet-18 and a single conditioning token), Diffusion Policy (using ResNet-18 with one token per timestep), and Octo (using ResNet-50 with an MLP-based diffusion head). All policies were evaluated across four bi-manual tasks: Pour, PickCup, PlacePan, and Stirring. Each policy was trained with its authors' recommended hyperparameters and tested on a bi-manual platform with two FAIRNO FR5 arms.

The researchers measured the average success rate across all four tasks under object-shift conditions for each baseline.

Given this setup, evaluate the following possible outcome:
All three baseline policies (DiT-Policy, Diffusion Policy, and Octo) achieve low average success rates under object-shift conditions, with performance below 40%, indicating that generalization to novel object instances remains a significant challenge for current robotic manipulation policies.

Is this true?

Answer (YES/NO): YES